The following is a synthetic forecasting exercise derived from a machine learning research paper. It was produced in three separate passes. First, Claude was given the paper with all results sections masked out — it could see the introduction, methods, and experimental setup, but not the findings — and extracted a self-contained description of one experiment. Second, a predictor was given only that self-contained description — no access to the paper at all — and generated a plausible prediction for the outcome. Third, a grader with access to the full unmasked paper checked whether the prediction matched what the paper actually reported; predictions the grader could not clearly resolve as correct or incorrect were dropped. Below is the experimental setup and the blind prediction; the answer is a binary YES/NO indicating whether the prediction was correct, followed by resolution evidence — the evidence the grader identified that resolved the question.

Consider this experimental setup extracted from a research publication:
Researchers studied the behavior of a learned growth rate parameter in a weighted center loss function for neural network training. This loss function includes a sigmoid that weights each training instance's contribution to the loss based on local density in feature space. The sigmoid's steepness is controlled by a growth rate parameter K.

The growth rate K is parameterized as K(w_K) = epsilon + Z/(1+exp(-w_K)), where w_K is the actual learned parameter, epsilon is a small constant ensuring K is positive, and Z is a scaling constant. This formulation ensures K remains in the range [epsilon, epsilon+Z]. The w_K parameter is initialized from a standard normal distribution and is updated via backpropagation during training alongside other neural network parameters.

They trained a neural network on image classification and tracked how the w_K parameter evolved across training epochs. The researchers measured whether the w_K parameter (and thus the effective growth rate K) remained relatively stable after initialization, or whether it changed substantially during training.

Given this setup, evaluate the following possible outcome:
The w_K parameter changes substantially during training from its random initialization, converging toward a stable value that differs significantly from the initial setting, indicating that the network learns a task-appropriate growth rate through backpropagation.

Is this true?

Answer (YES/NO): YES